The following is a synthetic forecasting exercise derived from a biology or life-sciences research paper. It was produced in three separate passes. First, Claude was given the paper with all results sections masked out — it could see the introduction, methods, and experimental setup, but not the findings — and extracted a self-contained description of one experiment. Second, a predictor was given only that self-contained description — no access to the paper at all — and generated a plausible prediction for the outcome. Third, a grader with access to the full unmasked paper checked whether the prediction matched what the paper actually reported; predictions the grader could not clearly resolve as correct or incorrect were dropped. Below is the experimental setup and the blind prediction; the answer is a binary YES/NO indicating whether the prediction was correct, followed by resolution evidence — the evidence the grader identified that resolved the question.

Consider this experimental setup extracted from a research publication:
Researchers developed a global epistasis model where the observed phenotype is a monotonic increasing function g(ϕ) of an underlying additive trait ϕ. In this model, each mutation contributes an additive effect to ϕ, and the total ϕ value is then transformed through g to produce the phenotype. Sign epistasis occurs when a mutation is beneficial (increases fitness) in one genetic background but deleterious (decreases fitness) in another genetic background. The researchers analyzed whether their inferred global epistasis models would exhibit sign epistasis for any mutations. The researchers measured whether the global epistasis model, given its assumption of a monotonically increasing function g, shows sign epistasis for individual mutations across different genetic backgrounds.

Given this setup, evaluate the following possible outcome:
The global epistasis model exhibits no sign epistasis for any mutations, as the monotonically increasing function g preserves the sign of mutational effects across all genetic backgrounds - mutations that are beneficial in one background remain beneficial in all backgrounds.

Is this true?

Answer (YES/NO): YES